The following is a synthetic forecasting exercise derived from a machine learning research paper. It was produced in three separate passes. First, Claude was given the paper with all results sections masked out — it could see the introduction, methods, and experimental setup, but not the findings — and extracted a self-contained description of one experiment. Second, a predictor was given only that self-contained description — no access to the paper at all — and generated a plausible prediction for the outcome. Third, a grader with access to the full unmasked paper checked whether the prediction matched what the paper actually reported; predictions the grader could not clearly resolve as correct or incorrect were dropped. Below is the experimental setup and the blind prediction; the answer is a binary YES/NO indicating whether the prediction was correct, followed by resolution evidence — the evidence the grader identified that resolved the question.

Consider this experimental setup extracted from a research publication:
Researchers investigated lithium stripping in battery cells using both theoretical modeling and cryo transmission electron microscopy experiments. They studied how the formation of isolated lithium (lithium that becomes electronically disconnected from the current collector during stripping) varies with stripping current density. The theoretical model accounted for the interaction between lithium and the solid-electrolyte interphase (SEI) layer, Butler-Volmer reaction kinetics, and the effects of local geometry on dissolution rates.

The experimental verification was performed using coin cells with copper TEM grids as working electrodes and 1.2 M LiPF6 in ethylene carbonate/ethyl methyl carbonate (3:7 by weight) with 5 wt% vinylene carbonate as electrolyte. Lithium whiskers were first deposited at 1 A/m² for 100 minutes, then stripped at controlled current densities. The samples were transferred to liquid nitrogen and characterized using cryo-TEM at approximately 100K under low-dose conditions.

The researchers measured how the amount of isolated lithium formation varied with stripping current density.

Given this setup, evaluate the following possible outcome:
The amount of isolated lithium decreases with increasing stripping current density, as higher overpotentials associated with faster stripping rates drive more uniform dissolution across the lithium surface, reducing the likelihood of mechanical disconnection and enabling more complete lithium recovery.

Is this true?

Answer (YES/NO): YES